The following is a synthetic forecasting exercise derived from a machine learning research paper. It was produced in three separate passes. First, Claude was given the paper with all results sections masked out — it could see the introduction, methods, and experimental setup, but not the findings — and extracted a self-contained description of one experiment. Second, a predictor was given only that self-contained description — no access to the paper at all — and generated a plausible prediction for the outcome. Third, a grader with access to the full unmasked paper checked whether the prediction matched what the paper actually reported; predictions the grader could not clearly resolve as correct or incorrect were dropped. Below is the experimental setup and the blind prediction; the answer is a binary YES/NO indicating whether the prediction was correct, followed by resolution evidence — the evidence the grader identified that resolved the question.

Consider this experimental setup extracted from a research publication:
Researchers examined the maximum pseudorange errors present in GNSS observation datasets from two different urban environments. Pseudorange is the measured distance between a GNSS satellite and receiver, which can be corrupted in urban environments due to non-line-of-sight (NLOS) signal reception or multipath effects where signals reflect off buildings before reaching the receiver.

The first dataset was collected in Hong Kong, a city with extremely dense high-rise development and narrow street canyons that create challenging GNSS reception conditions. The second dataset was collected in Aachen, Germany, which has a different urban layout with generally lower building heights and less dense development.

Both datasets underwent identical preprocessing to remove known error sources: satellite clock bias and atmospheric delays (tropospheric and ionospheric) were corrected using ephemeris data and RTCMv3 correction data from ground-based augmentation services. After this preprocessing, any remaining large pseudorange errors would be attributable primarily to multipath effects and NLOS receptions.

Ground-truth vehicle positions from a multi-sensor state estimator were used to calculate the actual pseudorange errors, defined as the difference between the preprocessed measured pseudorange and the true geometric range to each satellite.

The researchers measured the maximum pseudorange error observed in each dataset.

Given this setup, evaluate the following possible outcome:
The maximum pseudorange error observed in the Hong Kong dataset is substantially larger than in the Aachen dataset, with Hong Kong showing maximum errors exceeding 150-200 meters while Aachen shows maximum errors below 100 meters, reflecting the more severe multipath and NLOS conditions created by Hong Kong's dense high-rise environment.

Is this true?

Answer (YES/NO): NO